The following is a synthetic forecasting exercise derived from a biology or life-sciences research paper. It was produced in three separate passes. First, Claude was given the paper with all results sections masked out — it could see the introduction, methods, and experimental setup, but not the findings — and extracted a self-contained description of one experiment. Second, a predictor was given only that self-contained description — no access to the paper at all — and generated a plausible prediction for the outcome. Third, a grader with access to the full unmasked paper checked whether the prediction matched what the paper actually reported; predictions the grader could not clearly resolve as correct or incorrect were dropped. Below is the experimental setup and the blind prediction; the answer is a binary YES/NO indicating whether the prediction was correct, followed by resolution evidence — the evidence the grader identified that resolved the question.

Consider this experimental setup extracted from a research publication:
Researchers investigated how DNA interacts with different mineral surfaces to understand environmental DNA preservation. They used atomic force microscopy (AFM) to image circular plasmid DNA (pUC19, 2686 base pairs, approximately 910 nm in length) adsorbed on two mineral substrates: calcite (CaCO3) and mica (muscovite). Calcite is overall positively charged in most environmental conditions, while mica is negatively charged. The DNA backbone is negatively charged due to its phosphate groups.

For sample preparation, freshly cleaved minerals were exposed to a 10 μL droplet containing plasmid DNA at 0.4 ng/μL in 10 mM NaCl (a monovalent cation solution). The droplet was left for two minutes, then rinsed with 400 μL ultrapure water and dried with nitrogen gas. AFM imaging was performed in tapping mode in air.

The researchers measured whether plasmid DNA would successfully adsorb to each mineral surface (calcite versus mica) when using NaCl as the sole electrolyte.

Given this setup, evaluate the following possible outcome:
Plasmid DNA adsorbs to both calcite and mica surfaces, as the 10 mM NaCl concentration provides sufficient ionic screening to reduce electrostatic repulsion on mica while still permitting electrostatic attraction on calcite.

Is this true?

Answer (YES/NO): NO